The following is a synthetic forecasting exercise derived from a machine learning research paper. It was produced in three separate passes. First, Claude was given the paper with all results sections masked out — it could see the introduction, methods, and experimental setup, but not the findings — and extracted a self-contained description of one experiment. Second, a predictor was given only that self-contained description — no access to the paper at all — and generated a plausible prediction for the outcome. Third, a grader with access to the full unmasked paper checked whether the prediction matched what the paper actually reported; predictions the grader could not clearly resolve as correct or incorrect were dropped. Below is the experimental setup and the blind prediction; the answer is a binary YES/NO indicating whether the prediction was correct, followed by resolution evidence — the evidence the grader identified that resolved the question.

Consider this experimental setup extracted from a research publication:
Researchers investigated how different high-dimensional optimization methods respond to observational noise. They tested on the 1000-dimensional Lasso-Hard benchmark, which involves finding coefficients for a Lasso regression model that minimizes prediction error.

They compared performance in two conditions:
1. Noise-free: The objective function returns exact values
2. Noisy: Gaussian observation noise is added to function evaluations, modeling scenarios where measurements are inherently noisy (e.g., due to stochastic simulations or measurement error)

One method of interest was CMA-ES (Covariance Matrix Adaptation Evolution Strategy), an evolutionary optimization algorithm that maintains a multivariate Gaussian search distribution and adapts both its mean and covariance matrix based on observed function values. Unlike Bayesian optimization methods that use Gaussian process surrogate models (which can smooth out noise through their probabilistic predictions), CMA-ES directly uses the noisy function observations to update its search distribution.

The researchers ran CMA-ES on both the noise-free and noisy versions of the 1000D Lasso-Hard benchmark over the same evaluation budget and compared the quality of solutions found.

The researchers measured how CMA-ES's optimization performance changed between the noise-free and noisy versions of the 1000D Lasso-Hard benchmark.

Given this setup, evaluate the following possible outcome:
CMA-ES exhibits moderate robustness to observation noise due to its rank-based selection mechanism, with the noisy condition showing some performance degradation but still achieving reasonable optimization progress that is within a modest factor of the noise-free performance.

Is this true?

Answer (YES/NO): NO